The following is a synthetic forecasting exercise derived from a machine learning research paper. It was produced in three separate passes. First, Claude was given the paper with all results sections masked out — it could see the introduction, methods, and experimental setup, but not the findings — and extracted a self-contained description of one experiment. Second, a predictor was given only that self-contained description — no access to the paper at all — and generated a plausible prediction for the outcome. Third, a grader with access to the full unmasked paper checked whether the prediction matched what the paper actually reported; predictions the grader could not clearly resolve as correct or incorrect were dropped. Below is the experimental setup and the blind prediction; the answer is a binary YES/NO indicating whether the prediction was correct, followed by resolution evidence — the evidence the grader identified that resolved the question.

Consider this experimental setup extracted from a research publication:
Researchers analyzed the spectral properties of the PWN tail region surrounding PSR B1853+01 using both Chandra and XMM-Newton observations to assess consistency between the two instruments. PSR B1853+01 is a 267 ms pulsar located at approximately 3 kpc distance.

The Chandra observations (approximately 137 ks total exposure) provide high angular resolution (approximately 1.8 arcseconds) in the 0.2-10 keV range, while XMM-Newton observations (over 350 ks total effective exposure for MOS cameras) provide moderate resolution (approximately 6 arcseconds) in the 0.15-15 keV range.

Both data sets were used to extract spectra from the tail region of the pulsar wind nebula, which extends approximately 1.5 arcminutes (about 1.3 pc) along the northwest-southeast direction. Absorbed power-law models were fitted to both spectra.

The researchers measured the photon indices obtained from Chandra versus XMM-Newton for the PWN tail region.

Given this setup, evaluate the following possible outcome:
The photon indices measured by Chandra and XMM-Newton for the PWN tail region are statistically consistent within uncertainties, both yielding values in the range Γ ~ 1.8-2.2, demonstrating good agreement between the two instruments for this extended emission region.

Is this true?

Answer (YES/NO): YES